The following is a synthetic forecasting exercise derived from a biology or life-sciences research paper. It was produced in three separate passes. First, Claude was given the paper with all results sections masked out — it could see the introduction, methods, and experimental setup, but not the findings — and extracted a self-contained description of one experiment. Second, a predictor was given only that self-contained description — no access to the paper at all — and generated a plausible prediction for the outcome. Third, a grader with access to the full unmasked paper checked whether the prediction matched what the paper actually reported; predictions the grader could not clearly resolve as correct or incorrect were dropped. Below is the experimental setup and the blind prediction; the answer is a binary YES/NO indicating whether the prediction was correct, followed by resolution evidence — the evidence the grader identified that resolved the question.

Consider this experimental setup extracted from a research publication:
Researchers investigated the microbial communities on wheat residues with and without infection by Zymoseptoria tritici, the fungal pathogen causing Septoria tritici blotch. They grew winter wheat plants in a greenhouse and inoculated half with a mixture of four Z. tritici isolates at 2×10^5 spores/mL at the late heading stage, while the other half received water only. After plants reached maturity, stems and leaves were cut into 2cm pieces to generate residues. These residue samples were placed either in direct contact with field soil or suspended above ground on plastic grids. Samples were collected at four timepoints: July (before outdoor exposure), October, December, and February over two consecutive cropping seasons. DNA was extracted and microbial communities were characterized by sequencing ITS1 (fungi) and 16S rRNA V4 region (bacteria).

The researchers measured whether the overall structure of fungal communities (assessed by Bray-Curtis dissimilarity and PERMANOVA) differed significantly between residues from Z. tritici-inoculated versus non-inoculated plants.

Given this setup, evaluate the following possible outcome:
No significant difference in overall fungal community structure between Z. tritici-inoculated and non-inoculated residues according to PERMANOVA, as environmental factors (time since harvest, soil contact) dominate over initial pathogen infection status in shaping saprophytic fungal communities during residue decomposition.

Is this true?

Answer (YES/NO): NO